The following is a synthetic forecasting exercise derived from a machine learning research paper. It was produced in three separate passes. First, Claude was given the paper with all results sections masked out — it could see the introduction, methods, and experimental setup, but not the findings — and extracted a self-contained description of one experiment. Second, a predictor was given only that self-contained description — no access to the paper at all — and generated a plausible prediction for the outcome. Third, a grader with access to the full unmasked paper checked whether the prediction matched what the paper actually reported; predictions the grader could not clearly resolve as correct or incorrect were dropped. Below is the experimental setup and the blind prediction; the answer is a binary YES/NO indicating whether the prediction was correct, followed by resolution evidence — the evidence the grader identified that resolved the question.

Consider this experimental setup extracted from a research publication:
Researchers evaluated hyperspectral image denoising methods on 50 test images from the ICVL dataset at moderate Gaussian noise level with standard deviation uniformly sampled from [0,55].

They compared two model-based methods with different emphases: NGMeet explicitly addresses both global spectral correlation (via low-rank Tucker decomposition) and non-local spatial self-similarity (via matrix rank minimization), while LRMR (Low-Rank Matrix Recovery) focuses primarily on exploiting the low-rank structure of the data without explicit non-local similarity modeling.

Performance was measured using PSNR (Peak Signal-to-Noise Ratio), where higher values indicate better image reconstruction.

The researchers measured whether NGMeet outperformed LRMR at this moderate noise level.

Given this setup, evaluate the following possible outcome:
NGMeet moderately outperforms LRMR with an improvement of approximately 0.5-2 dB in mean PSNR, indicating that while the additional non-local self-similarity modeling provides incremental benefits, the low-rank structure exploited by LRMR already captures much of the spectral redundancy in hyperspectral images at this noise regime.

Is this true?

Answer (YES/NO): NO